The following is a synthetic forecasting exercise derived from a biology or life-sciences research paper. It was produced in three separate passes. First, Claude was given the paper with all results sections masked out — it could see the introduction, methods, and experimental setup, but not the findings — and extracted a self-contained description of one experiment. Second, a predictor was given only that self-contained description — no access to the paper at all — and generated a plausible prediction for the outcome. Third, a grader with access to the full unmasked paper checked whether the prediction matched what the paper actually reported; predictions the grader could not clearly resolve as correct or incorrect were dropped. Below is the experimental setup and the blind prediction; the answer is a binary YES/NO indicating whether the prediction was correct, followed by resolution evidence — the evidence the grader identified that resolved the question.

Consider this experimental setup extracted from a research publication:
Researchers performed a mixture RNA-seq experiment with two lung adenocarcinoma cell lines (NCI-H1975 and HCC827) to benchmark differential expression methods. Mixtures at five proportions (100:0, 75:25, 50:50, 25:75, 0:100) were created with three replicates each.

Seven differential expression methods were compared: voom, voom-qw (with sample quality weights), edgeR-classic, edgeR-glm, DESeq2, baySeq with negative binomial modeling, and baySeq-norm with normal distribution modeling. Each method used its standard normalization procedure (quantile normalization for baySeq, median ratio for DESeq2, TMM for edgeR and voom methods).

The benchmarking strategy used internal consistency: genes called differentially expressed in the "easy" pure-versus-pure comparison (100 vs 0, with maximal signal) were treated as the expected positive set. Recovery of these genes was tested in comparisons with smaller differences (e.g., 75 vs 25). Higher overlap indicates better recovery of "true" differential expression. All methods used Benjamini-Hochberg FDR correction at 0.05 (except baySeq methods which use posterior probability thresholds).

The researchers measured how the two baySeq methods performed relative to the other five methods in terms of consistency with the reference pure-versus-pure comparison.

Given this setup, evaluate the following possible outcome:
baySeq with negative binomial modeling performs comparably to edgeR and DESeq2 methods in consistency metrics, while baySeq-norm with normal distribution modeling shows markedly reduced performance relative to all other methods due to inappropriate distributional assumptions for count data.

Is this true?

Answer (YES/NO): NO